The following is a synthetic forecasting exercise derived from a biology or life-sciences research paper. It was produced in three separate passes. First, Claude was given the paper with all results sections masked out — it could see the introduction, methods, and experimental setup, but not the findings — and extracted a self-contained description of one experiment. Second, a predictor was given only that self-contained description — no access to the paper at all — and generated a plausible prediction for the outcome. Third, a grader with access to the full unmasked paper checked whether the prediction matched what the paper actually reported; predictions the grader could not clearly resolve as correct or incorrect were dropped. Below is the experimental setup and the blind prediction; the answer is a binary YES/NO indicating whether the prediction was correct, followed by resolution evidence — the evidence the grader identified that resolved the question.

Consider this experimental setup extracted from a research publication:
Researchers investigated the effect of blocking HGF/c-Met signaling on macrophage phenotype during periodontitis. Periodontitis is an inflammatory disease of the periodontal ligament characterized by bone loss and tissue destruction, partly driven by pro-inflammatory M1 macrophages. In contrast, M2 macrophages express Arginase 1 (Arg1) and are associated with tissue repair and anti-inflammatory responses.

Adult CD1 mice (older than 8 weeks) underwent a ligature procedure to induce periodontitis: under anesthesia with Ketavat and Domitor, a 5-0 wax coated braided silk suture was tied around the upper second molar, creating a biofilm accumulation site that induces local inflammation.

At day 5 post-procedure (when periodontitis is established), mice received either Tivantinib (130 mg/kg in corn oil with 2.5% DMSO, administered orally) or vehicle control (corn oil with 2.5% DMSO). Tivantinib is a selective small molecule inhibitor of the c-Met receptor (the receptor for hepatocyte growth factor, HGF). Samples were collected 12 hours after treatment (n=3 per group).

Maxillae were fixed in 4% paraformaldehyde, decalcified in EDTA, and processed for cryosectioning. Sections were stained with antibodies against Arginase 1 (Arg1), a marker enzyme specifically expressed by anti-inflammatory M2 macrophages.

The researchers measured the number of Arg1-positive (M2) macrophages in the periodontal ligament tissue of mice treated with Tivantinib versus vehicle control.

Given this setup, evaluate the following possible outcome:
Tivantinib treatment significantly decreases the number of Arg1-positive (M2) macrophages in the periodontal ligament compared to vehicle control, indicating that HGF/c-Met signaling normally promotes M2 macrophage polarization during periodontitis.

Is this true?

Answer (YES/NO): YES